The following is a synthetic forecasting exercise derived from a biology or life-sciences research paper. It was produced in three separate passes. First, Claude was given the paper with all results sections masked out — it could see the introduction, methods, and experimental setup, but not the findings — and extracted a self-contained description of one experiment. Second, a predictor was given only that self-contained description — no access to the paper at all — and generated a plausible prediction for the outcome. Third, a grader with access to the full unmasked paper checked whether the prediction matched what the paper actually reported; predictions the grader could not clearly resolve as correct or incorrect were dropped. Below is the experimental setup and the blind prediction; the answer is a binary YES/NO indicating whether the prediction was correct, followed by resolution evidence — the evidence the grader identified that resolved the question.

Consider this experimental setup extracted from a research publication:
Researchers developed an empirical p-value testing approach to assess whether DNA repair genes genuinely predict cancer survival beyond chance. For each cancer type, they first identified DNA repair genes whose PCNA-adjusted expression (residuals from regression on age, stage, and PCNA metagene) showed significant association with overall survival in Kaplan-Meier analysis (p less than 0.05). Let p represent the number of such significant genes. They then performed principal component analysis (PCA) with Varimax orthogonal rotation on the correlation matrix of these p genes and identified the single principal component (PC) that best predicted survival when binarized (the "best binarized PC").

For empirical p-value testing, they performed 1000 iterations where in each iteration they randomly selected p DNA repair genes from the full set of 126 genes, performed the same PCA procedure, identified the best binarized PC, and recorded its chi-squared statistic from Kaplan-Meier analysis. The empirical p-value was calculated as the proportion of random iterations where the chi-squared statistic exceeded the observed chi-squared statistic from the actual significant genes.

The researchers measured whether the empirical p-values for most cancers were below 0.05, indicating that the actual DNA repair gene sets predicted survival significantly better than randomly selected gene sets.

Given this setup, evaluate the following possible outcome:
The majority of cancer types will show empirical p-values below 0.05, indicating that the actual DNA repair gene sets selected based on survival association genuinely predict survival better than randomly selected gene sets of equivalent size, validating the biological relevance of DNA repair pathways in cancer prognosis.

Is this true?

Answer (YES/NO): YES